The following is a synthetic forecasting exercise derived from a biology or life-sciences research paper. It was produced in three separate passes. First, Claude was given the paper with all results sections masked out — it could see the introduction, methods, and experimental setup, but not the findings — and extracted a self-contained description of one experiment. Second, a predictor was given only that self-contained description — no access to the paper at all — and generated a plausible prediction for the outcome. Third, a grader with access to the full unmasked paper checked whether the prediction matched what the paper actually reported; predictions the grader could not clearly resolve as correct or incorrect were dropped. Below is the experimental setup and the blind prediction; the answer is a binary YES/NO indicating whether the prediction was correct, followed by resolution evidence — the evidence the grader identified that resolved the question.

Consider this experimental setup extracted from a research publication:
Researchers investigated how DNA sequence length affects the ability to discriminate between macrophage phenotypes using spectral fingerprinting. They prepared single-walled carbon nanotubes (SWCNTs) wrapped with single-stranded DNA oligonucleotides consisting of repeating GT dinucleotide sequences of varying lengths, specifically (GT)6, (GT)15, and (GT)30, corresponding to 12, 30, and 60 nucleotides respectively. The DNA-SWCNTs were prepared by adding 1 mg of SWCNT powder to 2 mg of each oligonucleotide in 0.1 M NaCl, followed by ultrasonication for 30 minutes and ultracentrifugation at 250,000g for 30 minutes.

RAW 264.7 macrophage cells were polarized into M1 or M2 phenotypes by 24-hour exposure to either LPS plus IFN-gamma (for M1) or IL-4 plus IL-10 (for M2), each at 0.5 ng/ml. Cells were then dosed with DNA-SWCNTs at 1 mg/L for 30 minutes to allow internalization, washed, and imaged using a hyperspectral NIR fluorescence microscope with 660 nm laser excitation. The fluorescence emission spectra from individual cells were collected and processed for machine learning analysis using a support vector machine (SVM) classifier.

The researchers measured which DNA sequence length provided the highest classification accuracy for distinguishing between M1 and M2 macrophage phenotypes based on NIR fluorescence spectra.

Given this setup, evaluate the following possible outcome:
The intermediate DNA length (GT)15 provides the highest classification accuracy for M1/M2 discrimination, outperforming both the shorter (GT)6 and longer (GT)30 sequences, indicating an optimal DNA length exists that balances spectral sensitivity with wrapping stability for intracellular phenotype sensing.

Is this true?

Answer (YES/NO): NO